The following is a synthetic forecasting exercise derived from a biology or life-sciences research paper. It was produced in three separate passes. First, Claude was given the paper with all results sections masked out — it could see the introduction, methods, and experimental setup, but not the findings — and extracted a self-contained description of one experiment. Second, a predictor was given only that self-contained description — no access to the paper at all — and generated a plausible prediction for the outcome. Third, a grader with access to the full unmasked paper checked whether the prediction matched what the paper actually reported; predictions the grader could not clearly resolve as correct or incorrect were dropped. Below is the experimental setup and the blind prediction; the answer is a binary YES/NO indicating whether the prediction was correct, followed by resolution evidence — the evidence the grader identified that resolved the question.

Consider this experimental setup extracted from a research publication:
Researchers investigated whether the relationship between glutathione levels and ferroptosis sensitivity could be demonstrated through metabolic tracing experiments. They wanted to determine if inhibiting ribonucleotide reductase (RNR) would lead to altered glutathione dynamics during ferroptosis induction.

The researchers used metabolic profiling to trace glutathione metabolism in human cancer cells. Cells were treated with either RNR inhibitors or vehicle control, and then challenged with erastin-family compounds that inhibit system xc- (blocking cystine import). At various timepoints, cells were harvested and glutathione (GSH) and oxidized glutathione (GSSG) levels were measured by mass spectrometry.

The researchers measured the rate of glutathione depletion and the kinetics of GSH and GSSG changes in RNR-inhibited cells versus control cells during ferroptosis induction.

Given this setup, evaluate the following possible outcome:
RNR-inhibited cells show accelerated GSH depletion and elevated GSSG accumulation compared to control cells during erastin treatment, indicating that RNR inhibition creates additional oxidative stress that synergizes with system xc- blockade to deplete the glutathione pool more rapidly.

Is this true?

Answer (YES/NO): NO